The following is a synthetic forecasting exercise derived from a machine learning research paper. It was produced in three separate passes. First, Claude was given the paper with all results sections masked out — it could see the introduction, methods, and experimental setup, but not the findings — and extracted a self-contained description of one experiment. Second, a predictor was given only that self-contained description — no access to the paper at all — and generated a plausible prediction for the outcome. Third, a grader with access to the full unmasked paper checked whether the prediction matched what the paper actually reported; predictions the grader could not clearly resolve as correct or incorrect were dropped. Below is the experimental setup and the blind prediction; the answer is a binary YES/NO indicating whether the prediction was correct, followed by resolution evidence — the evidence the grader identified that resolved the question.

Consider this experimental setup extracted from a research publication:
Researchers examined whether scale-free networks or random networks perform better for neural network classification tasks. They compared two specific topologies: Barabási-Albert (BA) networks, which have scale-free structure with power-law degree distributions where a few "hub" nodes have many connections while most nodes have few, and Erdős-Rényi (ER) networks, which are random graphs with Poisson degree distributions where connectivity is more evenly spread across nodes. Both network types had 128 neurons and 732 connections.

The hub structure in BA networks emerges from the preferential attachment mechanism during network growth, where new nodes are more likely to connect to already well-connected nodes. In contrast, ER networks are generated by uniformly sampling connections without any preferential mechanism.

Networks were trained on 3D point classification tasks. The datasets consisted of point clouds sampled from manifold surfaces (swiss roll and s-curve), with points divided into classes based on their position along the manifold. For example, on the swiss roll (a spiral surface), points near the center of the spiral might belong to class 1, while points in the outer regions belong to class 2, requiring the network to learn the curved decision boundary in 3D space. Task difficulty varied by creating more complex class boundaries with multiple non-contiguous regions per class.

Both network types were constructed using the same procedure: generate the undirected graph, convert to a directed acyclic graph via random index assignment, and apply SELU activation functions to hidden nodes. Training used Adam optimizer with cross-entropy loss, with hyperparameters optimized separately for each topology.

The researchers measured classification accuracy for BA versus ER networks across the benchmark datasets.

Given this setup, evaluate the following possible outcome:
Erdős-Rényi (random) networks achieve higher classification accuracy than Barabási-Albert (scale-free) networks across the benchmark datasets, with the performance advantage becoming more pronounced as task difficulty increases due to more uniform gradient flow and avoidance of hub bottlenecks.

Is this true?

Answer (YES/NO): NO